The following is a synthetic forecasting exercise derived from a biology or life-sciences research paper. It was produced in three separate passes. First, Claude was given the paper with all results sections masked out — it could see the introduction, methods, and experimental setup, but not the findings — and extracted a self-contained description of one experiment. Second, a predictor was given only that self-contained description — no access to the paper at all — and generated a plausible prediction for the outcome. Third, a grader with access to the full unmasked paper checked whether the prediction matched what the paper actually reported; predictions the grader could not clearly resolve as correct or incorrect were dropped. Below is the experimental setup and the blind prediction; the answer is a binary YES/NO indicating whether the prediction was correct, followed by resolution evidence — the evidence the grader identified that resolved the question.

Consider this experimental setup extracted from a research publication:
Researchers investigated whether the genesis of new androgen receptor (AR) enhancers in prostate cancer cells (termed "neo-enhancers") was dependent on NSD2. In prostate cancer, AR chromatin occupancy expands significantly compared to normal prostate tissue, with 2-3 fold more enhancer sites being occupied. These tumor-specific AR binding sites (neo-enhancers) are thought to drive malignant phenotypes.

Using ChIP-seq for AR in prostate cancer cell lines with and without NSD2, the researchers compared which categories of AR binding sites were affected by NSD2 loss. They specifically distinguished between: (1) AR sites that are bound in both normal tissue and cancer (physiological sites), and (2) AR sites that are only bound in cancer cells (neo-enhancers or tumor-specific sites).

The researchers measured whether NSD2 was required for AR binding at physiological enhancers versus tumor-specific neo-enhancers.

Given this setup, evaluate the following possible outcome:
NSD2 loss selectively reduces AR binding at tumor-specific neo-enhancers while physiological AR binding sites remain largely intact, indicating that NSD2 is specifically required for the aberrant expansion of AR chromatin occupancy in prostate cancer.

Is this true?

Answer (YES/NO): YES